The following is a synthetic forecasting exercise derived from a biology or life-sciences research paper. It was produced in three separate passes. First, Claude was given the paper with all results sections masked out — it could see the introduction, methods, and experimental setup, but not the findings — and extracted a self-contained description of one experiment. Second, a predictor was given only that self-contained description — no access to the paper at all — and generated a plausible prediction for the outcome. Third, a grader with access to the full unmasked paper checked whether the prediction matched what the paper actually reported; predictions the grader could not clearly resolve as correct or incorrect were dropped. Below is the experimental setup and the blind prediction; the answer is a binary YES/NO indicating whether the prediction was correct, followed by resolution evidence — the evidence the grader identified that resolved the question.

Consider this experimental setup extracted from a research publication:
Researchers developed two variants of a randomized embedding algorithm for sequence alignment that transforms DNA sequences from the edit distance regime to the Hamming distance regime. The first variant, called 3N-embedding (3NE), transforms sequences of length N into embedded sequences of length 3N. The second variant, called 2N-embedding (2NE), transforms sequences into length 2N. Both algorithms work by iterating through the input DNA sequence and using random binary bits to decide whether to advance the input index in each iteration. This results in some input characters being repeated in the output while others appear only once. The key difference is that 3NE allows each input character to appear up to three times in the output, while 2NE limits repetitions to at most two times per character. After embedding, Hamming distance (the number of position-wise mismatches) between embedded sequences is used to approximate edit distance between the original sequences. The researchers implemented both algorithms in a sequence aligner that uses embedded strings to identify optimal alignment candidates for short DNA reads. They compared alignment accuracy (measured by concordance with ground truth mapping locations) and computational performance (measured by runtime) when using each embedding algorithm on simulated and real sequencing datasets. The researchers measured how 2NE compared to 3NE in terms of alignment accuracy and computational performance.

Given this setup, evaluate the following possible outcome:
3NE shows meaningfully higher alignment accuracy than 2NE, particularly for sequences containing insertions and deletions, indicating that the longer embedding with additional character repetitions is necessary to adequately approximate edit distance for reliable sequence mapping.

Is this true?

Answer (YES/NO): NO